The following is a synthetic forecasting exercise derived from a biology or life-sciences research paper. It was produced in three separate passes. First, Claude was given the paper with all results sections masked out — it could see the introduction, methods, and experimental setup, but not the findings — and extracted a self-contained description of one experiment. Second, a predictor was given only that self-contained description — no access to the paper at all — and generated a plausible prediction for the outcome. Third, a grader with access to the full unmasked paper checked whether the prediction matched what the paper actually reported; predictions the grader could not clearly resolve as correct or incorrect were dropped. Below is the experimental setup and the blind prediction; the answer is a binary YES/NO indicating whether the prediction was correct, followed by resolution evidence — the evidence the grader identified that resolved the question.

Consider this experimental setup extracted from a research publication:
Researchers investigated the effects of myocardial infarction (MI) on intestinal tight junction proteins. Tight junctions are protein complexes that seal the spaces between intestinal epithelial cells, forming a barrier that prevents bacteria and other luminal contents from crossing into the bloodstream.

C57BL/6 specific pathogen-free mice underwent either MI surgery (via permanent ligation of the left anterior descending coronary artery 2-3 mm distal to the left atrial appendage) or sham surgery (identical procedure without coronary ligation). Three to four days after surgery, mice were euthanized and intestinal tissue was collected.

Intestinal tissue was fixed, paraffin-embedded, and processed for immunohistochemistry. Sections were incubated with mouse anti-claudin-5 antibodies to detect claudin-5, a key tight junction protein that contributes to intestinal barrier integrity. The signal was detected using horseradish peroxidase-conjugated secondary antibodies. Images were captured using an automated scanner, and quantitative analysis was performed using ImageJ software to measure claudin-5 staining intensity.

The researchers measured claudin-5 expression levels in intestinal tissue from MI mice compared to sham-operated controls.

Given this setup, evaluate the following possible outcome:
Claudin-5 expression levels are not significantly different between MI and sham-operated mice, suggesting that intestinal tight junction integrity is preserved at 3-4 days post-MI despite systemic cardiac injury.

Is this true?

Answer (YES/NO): NO